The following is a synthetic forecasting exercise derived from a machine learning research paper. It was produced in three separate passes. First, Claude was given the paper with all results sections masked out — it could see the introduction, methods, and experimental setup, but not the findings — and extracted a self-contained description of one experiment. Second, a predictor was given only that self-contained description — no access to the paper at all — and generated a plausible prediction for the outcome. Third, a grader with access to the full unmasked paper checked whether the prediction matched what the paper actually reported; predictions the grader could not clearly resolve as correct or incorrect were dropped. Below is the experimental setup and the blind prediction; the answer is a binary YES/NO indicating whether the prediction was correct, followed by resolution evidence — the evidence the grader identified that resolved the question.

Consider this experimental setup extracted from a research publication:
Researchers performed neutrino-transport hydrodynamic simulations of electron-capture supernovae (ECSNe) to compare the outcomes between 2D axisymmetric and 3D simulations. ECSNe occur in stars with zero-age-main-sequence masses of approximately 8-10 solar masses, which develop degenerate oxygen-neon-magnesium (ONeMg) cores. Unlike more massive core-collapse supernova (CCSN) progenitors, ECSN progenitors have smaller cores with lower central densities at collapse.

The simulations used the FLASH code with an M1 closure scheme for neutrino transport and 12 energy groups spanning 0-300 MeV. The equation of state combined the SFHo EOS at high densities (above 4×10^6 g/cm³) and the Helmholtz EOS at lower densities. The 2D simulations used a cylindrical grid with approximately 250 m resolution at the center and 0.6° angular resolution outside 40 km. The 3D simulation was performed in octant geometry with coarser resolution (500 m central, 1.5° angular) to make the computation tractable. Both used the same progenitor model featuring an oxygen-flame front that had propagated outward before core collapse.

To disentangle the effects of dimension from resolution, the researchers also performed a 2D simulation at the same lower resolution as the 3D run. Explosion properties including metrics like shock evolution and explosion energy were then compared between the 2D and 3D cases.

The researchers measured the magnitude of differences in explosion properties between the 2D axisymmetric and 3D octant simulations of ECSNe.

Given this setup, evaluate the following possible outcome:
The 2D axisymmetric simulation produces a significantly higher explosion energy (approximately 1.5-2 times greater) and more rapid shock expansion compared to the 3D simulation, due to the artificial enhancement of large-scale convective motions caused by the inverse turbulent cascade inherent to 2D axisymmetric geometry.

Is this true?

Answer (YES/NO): NO